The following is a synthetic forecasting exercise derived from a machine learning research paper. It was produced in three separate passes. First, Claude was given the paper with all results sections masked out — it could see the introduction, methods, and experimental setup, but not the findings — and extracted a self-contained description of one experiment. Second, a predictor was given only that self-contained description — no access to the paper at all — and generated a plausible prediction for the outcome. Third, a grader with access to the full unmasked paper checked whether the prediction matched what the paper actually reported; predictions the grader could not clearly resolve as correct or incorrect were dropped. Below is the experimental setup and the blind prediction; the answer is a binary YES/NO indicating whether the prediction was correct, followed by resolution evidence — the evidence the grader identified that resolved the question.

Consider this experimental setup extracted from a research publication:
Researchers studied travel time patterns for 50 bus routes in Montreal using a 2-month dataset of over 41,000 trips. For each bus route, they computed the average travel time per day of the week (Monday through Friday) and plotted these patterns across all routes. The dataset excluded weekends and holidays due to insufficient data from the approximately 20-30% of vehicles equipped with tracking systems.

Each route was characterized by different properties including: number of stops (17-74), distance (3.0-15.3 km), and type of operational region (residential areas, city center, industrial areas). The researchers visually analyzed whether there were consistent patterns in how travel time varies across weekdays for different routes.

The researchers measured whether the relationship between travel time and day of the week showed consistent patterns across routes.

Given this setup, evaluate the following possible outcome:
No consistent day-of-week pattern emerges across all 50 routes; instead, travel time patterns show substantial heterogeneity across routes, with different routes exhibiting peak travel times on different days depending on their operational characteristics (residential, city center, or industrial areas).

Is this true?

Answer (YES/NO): NO